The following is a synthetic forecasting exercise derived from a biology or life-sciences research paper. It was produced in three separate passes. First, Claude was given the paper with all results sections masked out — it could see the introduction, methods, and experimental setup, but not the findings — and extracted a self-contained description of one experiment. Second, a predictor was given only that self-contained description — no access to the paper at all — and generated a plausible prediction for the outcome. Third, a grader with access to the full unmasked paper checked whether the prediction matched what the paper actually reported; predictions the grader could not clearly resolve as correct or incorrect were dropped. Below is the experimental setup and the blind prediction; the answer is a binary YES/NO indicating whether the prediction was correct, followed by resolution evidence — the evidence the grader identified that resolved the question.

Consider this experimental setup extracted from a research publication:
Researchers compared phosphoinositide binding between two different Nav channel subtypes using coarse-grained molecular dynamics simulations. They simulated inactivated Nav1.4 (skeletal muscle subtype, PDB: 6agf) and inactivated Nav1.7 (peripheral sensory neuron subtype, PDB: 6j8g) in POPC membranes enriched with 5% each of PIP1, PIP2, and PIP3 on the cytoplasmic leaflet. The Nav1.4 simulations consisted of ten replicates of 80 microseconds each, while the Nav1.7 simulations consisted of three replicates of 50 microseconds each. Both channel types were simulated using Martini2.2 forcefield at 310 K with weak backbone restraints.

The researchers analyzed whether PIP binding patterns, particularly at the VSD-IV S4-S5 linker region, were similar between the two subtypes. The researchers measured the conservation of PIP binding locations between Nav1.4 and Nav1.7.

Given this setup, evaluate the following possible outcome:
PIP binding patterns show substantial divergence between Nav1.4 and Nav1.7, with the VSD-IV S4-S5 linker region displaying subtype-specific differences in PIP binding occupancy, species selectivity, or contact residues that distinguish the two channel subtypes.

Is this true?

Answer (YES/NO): NO